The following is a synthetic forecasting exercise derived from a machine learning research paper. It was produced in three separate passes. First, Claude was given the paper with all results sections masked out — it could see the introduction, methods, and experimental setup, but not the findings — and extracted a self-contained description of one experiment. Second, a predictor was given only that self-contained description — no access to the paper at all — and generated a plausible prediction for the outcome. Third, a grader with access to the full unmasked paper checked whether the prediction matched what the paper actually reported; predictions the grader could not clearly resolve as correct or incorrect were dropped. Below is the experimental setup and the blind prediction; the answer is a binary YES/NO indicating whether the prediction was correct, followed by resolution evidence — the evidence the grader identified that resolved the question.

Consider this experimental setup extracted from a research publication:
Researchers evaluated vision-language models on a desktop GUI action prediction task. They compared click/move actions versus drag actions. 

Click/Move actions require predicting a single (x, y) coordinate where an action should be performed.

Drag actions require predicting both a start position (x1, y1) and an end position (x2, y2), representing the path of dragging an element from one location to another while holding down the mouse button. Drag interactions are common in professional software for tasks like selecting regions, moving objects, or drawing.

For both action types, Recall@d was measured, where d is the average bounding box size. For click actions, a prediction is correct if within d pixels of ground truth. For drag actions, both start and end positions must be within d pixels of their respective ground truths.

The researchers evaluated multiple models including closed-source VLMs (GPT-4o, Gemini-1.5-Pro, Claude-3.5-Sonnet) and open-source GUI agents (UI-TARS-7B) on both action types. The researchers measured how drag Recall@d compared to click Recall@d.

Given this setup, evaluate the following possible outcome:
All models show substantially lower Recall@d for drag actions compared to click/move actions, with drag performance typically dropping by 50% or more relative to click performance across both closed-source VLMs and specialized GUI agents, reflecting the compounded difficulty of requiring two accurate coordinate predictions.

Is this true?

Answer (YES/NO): YES